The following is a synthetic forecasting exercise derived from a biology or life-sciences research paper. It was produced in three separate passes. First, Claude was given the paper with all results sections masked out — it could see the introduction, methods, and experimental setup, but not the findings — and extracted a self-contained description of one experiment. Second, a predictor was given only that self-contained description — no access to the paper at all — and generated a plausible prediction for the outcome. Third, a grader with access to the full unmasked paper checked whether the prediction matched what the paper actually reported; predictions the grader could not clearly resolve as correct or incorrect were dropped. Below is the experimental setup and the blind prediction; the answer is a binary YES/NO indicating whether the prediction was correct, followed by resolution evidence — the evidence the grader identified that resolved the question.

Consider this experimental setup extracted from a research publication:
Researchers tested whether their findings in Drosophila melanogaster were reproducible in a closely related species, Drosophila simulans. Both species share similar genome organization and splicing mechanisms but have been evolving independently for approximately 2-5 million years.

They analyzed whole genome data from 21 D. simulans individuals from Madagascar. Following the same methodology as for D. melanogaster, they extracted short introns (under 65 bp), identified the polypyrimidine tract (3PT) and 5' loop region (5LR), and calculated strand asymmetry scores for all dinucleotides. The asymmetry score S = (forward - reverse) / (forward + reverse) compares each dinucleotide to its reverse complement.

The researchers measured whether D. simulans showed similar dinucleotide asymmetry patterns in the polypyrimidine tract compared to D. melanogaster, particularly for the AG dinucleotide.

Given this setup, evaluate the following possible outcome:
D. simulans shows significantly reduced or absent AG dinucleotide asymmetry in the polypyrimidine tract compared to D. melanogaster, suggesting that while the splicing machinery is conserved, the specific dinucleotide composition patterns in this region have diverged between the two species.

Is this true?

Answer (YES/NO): NO